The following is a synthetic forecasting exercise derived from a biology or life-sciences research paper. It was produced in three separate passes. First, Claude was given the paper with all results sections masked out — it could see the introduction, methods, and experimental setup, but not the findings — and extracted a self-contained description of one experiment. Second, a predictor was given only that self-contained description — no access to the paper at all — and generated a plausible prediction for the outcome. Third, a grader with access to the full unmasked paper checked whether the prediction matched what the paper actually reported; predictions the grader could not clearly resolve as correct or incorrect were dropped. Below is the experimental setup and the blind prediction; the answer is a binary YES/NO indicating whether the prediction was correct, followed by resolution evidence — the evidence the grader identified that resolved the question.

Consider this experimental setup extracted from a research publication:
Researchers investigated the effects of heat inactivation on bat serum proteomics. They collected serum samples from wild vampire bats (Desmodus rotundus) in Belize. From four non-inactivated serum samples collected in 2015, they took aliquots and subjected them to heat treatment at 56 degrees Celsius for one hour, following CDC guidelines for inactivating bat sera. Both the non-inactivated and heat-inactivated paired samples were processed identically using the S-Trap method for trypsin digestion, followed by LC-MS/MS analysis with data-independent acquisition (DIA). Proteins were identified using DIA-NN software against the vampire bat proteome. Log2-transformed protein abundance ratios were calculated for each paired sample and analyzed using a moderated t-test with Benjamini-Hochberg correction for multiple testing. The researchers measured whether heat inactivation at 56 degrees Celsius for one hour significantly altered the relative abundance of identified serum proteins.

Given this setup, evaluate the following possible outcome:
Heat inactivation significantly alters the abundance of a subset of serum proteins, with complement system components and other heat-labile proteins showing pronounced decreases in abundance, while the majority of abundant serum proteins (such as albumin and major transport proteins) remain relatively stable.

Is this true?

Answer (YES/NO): NO